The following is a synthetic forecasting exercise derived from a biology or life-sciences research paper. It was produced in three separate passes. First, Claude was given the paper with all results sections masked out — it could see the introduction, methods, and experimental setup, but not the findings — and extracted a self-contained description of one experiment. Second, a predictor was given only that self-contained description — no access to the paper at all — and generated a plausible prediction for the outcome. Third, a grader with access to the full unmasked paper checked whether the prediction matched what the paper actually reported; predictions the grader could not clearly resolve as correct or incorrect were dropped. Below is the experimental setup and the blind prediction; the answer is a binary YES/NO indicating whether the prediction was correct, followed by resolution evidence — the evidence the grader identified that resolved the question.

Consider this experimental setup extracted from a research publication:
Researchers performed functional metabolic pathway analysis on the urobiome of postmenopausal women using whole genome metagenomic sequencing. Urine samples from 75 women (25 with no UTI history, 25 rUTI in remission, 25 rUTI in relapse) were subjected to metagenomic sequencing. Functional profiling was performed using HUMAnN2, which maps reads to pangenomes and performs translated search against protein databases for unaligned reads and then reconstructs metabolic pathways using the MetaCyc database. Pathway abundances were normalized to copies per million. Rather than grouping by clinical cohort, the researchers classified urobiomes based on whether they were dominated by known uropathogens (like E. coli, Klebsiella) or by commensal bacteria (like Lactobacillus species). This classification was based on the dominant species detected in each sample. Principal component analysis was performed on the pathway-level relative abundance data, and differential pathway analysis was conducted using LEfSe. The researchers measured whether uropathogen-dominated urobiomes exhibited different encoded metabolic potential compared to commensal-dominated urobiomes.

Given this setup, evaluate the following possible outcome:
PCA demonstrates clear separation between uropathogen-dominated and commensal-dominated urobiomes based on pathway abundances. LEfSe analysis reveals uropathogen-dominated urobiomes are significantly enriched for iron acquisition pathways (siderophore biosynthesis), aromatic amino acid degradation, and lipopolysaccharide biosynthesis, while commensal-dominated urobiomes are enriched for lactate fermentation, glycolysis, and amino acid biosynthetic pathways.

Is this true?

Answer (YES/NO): NO